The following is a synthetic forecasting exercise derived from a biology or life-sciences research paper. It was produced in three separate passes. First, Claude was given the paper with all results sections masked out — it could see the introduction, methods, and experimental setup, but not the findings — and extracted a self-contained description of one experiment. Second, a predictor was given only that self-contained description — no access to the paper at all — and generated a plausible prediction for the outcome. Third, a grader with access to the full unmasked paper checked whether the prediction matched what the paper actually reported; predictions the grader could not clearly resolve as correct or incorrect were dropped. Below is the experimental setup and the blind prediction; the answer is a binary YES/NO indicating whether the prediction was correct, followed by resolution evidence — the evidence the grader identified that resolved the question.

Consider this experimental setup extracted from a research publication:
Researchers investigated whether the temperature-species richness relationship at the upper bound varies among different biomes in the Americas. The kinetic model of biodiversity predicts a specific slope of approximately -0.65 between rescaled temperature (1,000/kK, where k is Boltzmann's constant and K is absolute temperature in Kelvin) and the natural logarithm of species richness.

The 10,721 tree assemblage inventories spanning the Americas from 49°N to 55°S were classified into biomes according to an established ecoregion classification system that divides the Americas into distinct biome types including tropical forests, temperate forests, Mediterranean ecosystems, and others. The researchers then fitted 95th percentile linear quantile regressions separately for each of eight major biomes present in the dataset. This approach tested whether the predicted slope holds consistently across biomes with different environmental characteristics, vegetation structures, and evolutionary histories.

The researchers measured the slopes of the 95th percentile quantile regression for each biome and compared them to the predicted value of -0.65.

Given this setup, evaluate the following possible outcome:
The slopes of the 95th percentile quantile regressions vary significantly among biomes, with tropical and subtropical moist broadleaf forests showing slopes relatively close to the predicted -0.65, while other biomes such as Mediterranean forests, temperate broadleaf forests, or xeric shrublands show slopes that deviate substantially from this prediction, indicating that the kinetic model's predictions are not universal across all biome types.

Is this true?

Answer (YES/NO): NO